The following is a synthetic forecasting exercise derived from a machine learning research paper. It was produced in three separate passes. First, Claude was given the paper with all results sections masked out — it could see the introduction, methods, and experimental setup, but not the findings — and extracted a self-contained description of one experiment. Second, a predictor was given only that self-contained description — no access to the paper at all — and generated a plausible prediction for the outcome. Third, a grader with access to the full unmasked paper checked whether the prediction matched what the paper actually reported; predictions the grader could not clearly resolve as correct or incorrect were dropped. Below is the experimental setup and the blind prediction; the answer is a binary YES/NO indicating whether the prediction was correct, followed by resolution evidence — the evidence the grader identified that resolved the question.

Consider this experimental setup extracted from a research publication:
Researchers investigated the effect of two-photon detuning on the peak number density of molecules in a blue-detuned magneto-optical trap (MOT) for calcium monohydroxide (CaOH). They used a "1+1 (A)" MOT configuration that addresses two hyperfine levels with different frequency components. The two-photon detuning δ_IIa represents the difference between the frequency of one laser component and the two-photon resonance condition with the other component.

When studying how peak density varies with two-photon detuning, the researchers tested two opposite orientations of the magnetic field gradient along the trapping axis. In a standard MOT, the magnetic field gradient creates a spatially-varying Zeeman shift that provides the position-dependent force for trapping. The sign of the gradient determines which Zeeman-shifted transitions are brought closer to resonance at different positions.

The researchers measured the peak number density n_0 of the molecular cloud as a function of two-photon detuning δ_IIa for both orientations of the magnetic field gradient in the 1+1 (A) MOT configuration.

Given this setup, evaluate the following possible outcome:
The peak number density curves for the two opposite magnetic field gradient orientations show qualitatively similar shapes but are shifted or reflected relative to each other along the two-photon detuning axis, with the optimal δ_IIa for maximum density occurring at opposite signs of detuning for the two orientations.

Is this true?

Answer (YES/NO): YES